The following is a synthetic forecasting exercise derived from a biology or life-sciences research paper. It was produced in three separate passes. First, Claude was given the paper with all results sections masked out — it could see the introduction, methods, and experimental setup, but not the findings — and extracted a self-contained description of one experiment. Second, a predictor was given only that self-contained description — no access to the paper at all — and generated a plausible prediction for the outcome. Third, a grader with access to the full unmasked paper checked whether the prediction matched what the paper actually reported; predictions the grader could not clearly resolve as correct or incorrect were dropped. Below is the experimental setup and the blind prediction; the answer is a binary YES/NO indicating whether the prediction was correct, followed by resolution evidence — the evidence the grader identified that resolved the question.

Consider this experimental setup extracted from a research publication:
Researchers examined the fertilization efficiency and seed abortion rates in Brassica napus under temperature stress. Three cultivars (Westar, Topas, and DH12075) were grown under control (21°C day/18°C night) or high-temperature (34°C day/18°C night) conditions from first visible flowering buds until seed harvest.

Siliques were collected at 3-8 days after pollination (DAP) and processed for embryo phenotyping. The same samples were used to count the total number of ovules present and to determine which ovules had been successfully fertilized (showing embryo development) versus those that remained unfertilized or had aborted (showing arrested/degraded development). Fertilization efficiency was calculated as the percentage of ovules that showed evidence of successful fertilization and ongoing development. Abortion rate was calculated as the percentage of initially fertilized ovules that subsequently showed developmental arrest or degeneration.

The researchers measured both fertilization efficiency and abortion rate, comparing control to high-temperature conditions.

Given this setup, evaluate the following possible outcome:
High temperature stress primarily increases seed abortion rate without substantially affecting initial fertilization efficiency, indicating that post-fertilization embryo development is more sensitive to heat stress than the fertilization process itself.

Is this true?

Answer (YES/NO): NO